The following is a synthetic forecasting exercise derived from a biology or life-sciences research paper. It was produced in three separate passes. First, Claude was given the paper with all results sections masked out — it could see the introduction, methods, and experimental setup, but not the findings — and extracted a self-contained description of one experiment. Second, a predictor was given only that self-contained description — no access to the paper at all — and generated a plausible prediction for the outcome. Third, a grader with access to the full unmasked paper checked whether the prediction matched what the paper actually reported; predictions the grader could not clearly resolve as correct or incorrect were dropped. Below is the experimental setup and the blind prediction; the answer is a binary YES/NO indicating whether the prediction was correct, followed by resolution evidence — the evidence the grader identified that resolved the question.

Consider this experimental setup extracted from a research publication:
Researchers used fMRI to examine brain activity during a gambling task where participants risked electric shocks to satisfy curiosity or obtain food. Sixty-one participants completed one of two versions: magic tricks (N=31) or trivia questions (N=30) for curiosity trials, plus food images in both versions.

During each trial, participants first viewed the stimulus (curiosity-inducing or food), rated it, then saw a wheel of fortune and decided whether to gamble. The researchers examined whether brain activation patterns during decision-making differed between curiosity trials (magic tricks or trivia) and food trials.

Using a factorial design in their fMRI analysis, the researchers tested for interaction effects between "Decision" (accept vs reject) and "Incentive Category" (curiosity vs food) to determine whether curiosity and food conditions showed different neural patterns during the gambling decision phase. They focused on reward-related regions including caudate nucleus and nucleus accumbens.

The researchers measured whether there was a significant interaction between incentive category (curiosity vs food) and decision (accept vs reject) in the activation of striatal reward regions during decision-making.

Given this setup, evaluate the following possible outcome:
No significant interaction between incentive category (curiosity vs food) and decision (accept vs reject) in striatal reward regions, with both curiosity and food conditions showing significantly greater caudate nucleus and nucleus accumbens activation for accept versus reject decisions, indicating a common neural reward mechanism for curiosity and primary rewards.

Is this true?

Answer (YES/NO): YES